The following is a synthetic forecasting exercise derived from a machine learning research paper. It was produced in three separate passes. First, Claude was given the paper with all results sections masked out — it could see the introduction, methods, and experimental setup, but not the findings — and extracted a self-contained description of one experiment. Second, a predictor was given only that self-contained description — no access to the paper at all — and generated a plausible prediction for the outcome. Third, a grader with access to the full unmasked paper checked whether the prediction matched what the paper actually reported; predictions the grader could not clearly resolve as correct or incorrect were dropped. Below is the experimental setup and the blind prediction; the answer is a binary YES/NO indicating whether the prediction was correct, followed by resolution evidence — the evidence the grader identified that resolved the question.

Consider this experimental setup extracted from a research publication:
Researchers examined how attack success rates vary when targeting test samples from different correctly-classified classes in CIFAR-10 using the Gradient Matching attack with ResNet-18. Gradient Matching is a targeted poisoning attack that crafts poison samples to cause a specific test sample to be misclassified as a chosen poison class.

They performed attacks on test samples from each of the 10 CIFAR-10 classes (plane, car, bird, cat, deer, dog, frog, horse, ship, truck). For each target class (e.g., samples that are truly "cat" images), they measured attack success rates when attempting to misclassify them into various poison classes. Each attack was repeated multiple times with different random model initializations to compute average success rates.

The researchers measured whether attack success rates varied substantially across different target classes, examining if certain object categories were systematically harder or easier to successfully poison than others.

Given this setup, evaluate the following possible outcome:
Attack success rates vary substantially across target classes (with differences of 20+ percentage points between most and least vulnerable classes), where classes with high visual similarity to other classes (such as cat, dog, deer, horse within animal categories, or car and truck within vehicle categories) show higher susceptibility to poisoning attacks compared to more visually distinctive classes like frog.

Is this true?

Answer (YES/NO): NO